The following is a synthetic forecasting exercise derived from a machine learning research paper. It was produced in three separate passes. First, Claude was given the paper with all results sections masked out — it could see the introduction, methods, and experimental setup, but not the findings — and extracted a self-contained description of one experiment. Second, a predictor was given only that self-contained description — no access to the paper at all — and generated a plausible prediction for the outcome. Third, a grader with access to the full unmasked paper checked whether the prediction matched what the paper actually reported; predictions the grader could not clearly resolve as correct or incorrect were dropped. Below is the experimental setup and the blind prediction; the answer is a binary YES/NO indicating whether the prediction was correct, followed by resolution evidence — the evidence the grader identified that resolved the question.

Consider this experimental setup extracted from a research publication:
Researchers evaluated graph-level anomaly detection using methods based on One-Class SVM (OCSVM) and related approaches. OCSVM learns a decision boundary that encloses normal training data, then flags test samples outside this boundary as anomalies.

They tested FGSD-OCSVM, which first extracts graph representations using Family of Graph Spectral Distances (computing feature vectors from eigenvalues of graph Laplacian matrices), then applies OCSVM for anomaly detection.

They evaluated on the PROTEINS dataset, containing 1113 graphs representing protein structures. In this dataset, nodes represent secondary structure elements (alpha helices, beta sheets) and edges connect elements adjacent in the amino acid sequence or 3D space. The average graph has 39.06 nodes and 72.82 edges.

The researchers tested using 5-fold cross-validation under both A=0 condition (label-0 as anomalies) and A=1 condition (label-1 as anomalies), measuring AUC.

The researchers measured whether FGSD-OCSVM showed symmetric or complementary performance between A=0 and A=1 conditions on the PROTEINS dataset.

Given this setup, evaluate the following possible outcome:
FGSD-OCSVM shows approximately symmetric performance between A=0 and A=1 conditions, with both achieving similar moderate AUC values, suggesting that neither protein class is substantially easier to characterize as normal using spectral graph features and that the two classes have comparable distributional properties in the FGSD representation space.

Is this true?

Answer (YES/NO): NO